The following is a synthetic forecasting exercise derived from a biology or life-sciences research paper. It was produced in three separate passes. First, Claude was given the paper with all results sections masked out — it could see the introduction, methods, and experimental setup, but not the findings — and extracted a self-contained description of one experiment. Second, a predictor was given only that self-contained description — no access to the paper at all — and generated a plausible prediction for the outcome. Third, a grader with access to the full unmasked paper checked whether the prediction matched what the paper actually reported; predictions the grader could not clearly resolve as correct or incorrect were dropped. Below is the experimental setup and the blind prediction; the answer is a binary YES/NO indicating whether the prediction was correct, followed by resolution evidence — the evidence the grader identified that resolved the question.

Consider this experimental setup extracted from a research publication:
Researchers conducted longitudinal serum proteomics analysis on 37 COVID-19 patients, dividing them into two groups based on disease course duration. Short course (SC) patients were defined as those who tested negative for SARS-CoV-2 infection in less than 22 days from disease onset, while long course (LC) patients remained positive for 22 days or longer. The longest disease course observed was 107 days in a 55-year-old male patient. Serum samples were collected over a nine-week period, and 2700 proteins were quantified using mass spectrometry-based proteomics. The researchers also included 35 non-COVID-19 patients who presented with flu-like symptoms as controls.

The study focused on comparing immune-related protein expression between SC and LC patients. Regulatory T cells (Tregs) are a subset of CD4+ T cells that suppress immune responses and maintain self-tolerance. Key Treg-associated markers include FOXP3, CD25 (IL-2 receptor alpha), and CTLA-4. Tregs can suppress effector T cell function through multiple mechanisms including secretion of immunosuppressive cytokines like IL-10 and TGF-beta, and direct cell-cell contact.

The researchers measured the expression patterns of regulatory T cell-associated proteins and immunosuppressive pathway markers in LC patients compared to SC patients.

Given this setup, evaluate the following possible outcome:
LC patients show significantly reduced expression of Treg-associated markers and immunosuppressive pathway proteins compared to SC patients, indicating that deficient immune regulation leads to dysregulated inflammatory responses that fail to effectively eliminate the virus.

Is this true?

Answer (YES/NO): NO